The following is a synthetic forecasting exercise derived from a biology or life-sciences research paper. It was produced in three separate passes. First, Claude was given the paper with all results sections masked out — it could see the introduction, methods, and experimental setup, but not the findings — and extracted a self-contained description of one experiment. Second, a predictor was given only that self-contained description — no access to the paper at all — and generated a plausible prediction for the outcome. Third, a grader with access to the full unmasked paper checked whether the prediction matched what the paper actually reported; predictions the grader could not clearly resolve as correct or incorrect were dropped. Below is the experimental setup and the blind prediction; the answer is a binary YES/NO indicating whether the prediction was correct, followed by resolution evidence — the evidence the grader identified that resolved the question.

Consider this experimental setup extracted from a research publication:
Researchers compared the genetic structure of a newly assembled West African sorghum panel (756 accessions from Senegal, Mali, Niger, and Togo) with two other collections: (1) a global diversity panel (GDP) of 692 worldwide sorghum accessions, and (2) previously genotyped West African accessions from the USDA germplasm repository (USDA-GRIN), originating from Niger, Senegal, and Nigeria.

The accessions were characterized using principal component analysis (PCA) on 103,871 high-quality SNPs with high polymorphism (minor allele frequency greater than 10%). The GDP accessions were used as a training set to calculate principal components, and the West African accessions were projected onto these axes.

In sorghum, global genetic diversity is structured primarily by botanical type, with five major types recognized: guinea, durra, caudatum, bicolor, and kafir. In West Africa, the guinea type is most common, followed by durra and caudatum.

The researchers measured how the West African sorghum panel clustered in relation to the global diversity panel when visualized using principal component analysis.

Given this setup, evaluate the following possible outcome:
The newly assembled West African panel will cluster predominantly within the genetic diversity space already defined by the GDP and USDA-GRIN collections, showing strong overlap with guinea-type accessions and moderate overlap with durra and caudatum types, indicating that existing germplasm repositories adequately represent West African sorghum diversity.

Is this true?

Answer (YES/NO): NO